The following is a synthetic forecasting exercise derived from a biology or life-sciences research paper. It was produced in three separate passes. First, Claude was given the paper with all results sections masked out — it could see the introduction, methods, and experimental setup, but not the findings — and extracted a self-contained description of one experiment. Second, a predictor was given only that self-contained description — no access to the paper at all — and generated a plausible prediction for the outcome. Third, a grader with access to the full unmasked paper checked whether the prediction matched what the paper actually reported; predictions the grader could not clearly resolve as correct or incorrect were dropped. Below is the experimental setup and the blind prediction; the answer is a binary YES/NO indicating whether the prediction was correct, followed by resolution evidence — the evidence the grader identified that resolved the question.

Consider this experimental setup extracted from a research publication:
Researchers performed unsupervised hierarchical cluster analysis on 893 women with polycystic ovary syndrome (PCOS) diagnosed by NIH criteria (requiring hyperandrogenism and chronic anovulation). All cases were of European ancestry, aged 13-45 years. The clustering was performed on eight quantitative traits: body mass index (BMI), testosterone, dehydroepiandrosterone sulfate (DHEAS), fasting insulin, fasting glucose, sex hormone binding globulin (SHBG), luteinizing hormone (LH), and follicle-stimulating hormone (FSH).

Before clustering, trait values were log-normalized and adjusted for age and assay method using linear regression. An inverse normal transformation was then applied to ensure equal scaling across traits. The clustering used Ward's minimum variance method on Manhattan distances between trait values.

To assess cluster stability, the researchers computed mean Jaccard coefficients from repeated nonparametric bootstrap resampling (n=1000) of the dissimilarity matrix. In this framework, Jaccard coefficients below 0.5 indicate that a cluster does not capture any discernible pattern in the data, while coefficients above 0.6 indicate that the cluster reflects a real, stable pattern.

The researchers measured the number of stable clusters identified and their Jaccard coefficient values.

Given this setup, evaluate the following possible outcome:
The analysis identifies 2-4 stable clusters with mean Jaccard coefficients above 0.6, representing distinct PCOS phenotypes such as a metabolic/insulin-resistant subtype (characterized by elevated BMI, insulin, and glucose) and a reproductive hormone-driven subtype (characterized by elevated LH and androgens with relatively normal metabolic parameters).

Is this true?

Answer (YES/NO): NO